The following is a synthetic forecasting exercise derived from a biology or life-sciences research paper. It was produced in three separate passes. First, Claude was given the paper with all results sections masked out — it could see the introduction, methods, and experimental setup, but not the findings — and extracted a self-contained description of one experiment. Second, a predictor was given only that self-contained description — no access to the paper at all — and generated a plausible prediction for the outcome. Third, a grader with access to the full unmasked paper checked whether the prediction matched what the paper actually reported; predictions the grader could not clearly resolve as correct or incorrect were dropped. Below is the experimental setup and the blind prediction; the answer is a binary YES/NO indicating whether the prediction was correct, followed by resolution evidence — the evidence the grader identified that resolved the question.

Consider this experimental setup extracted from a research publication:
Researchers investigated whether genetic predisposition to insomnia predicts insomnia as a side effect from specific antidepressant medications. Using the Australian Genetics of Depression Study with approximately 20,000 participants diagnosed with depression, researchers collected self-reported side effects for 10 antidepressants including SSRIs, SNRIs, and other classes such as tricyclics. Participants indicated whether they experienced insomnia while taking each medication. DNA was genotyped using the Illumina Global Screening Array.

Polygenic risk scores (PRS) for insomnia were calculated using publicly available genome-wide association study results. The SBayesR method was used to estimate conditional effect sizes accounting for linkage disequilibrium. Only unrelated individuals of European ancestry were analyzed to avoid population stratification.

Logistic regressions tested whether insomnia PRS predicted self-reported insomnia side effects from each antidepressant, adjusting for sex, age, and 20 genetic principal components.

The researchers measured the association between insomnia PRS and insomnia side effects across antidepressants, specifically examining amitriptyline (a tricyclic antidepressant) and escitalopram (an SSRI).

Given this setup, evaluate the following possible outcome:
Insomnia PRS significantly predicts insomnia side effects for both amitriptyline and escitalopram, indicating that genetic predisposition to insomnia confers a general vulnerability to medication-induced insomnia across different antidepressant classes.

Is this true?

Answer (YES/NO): NO